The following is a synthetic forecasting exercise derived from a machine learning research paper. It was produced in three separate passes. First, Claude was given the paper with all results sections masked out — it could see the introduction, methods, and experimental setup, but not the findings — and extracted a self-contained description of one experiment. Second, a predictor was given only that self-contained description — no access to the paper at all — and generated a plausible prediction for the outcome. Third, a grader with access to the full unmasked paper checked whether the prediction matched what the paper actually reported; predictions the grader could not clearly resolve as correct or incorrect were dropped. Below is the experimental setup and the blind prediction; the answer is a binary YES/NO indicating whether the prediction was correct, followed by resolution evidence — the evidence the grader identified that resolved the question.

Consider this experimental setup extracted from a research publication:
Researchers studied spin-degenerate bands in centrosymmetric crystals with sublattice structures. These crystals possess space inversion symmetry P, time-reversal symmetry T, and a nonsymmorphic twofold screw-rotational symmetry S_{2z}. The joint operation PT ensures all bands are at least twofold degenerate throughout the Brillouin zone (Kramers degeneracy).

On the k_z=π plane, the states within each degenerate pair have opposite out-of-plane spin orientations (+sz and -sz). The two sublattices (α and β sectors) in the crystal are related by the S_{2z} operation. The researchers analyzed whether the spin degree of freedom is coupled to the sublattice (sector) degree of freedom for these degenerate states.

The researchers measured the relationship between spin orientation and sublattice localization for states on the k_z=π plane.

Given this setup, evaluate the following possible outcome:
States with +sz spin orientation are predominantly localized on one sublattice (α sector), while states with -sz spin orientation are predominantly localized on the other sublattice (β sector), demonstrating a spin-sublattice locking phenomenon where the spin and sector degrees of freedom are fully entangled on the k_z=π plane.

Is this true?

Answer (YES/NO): YES